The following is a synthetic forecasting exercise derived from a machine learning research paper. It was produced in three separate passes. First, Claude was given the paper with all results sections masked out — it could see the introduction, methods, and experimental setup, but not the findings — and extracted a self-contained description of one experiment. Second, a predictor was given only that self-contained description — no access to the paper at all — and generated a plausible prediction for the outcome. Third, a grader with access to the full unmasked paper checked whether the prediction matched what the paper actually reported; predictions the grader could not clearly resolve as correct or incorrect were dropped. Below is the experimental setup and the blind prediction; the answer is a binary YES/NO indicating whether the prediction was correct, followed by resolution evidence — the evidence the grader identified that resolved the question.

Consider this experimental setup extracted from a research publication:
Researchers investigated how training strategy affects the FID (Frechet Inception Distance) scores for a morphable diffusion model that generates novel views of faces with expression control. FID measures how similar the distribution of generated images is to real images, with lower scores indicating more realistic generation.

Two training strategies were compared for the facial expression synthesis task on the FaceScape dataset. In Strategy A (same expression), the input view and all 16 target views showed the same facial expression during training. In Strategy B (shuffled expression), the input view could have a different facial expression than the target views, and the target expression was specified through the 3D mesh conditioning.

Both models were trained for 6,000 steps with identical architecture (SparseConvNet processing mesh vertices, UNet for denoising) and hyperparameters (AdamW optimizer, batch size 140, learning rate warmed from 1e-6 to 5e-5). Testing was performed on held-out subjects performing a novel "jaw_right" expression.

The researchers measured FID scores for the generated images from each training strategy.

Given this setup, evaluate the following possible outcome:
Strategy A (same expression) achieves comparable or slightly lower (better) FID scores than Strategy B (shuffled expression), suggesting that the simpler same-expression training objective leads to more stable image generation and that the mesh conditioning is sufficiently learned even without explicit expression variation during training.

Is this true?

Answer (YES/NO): YES